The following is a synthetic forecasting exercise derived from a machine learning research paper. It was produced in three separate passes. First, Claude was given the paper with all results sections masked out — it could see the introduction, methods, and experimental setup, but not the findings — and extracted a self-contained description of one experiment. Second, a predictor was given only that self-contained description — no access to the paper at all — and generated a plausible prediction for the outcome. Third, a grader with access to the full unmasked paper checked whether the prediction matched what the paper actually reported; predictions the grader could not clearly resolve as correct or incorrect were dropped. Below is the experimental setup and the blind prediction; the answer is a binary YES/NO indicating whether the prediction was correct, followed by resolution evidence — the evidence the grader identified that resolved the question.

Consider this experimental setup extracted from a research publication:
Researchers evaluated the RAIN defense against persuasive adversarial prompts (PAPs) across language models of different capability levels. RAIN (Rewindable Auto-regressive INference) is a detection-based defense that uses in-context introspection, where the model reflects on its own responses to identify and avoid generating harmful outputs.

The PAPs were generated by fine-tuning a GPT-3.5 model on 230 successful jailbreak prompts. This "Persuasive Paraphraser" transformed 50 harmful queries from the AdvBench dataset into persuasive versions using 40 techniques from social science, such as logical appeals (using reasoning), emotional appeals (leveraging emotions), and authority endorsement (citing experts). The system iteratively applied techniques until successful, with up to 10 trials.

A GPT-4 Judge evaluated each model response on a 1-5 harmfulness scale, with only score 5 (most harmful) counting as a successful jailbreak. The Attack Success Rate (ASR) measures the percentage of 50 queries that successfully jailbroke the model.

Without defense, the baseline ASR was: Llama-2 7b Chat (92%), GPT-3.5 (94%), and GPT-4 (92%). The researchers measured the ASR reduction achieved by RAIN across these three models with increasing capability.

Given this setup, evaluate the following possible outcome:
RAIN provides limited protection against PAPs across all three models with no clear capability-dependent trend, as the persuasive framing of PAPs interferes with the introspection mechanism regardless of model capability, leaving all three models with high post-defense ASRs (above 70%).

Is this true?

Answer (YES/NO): NO